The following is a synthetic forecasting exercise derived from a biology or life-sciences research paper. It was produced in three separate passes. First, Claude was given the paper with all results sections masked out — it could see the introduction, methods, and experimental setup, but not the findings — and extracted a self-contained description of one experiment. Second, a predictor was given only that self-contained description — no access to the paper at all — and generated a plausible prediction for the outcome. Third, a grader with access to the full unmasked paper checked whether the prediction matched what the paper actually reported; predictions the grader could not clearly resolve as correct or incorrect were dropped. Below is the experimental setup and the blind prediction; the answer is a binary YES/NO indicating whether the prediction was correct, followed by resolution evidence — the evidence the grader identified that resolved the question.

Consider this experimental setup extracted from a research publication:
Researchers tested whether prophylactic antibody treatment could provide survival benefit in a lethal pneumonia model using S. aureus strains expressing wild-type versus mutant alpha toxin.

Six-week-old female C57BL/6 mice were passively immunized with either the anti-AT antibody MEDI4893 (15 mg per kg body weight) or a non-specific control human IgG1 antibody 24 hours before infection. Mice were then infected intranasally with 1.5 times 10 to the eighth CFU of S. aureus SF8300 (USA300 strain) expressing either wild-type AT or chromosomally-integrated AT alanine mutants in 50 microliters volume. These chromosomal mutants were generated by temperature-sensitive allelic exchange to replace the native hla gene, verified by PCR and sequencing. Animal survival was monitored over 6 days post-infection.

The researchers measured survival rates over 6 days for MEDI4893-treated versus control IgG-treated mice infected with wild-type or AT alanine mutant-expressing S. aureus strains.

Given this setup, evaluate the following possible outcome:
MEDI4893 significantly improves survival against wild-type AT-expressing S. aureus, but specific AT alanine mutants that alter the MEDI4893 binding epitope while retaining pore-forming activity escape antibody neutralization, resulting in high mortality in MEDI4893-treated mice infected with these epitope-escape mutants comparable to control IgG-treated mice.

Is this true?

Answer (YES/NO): NO